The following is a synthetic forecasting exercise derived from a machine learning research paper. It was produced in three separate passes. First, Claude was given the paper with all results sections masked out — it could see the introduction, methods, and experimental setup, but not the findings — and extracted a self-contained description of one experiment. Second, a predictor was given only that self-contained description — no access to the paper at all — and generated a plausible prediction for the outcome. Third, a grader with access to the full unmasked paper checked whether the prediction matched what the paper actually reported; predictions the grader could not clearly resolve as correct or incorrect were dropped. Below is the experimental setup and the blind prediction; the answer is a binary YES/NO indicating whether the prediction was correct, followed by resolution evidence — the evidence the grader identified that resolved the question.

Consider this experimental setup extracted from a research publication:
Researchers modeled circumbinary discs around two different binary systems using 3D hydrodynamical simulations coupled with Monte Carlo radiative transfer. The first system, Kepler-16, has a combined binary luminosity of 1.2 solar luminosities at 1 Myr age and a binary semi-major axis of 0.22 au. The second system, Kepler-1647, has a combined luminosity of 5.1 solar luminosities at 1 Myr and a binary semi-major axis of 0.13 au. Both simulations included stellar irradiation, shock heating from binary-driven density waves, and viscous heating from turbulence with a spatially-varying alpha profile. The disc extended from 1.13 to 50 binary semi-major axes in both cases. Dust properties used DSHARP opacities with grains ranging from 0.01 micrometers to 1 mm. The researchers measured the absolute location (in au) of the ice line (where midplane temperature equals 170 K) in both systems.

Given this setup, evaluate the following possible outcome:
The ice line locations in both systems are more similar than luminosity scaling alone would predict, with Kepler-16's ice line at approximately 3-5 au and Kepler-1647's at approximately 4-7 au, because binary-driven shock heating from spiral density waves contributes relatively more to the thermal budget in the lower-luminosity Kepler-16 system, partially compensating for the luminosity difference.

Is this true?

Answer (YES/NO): NO